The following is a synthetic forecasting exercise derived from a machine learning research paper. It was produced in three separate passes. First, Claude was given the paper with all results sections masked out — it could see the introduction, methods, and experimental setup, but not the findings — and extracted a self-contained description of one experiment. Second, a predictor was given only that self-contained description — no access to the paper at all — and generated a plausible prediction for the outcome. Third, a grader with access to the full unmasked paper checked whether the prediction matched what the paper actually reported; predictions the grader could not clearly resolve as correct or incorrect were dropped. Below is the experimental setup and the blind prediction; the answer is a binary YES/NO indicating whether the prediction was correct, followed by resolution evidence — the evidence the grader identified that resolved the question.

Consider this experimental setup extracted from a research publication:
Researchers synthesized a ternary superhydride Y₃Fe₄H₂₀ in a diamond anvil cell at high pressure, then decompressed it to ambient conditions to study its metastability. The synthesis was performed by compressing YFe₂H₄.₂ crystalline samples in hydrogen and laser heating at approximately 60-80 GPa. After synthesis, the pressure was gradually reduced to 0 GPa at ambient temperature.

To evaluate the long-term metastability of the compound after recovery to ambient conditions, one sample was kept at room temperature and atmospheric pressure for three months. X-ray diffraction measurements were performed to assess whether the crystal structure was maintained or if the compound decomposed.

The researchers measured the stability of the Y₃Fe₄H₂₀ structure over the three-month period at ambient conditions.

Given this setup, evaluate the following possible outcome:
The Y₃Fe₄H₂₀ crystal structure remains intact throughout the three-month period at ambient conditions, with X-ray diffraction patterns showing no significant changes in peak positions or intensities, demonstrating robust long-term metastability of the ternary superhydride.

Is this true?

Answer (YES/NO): NO